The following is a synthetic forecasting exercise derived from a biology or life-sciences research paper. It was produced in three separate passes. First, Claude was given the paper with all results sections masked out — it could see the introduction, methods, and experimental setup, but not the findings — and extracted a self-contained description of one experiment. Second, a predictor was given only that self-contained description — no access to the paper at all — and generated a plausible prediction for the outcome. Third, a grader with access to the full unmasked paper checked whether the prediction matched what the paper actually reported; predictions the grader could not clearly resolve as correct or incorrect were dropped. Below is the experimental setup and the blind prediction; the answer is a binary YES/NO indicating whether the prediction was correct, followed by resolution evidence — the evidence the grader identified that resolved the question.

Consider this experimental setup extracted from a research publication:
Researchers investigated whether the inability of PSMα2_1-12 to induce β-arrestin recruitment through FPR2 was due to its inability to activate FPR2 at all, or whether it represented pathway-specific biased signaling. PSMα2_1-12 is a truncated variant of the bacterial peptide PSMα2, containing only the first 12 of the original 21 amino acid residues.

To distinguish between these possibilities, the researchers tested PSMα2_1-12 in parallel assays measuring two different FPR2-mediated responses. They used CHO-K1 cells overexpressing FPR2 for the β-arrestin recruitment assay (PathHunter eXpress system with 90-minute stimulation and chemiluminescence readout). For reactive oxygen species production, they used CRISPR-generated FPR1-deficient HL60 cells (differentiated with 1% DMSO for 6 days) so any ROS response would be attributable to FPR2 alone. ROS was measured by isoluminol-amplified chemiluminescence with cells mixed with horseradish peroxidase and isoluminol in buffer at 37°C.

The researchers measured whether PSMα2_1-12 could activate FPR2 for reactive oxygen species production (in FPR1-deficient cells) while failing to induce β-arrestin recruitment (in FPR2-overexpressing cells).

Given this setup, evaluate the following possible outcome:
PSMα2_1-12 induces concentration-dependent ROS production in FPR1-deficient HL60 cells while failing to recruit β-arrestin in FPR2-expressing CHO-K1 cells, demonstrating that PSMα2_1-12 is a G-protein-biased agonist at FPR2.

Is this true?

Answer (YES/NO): YES